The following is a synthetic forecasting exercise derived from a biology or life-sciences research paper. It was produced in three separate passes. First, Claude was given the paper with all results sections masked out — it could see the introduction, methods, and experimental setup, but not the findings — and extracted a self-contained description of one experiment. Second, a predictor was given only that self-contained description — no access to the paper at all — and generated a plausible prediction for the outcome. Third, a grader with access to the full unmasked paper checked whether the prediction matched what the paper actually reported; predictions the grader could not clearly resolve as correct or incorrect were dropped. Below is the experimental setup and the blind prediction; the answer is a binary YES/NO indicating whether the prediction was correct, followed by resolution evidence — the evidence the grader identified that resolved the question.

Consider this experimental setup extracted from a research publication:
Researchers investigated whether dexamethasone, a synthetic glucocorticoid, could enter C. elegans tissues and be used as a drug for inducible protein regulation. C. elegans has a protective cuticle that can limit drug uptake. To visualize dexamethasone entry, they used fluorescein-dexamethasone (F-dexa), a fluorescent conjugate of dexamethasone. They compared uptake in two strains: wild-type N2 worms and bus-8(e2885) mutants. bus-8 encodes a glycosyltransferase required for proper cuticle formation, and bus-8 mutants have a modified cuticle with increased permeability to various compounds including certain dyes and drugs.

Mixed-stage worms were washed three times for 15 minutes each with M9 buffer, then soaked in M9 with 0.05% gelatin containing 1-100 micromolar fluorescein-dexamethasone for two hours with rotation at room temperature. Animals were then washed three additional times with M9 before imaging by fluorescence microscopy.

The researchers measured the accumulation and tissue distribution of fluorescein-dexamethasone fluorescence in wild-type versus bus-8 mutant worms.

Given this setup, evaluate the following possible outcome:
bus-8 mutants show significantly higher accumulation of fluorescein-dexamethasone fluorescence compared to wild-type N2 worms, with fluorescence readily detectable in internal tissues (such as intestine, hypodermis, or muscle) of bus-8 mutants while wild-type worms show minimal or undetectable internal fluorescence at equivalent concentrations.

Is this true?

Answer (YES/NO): NO